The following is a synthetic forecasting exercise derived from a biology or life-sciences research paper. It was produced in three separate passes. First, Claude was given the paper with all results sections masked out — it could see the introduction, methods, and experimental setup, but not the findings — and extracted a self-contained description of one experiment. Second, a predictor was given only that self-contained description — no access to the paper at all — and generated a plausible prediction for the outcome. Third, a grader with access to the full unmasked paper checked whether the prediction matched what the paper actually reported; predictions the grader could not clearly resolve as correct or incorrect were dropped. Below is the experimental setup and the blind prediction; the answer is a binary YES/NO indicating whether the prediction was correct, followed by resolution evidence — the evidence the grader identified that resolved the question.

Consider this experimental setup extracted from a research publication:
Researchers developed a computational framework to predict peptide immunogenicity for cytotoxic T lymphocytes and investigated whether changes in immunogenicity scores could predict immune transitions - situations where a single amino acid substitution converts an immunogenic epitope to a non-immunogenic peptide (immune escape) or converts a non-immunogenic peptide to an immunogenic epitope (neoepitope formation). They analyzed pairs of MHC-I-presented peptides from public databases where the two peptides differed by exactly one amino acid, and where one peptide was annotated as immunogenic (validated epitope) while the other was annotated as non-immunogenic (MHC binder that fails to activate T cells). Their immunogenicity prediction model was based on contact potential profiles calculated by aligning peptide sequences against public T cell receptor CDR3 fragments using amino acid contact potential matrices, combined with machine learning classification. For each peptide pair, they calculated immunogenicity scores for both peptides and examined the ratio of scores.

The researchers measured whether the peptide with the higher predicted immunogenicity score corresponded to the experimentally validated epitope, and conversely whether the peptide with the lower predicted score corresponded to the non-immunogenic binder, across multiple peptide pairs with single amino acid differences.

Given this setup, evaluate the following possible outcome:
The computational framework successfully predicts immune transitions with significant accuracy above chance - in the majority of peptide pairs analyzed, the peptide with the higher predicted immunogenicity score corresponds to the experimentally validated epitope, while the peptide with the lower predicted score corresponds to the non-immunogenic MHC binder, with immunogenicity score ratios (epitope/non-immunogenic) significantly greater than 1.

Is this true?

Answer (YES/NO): YES